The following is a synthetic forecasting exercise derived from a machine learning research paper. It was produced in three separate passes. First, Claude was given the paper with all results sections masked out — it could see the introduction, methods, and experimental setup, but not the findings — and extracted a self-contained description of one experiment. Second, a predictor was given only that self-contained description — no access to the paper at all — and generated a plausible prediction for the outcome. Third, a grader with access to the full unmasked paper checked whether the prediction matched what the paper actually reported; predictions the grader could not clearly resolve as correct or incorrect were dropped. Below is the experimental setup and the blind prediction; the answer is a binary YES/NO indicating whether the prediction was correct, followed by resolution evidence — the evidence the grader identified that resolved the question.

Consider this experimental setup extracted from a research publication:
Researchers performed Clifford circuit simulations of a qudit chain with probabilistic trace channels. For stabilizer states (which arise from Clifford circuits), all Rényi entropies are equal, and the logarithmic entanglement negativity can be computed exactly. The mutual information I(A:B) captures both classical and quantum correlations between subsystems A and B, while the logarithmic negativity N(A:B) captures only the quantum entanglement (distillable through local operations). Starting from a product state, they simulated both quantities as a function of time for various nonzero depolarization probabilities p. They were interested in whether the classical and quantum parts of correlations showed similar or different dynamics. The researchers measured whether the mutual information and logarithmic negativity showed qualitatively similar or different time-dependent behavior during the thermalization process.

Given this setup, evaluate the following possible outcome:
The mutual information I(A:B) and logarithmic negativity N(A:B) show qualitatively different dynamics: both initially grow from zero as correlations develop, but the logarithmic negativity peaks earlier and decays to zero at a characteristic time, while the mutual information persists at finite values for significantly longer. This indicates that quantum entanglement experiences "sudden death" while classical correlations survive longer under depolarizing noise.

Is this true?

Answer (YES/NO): NO